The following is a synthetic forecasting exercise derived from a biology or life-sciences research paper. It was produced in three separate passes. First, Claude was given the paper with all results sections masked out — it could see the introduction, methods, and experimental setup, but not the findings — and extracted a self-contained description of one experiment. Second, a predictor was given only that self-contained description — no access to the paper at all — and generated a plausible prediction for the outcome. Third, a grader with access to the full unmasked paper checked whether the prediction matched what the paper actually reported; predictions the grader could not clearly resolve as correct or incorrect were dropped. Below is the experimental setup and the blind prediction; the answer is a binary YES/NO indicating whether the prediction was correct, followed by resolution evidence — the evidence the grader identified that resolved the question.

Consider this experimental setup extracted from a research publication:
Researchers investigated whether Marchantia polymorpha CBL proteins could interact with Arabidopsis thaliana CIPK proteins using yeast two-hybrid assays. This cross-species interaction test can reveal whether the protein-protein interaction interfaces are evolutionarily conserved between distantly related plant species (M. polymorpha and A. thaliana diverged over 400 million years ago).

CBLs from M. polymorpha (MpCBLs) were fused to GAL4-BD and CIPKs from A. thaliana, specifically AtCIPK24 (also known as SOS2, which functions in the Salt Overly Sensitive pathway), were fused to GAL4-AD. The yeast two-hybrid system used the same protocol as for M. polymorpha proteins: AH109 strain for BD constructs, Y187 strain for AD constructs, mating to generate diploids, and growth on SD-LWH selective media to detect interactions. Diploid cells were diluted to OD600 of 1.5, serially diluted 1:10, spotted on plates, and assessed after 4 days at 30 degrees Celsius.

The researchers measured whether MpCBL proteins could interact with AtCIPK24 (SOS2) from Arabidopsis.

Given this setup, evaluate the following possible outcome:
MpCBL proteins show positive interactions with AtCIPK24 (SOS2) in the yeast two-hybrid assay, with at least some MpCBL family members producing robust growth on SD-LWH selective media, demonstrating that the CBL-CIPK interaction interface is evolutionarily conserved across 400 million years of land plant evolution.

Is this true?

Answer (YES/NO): YES